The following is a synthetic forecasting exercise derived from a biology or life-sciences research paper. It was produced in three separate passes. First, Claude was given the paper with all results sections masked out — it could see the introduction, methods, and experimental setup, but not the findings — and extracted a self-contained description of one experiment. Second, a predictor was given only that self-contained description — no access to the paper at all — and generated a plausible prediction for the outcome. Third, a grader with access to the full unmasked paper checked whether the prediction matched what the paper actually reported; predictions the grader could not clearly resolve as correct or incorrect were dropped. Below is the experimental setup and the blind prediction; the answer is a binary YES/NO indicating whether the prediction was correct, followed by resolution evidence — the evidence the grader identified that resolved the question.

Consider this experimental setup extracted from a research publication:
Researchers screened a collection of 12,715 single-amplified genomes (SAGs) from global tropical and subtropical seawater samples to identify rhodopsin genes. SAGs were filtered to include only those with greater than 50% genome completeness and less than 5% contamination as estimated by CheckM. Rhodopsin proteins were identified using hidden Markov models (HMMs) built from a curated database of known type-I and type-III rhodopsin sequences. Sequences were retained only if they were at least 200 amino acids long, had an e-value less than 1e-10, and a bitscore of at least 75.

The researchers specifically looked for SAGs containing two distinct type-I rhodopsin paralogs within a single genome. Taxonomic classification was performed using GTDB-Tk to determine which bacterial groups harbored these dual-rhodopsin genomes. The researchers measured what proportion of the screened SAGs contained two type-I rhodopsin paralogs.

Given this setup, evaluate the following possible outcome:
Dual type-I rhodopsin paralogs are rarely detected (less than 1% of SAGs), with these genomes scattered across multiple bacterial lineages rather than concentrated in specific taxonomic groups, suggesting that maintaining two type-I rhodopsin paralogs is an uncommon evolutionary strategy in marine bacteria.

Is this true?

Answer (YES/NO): NO